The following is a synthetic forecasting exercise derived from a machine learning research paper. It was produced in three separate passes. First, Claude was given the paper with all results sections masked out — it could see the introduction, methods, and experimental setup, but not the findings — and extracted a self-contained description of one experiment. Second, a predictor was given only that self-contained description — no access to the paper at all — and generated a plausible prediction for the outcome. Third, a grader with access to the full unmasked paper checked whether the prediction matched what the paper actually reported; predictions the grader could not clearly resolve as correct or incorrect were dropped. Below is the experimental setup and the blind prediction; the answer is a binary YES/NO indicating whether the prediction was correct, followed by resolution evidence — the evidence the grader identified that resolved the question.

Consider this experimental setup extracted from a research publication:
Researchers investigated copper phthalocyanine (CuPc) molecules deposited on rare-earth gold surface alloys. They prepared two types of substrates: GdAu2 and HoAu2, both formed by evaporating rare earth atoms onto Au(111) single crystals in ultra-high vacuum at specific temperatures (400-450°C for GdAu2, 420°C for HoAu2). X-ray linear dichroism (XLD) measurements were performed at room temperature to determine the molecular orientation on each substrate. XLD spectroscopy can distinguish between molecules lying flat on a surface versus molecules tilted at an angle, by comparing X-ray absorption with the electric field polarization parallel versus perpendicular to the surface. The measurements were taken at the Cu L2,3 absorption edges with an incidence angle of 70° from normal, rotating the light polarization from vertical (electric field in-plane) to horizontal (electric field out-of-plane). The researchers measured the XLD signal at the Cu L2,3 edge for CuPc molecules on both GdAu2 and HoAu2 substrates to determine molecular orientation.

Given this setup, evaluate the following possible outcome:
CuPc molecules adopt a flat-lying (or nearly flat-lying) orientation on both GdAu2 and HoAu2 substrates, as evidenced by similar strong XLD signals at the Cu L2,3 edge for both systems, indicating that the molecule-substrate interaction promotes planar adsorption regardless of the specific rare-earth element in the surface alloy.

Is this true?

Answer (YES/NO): YES